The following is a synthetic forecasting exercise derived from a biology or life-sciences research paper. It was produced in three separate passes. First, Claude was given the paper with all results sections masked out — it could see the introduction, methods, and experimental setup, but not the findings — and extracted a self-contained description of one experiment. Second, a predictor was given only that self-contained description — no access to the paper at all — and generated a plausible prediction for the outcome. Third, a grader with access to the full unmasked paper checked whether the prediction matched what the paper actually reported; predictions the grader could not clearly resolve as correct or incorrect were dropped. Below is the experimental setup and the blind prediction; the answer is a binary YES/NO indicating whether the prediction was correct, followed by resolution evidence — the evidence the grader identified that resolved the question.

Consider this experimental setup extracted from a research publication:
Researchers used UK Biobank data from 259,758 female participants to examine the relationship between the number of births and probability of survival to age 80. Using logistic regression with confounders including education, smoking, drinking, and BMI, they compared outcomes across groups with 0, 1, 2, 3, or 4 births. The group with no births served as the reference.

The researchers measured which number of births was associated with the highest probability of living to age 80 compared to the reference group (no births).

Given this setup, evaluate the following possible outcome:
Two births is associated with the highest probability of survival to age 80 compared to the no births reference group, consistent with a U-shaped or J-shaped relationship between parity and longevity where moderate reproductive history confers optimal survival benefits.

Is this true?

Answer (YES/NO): NO